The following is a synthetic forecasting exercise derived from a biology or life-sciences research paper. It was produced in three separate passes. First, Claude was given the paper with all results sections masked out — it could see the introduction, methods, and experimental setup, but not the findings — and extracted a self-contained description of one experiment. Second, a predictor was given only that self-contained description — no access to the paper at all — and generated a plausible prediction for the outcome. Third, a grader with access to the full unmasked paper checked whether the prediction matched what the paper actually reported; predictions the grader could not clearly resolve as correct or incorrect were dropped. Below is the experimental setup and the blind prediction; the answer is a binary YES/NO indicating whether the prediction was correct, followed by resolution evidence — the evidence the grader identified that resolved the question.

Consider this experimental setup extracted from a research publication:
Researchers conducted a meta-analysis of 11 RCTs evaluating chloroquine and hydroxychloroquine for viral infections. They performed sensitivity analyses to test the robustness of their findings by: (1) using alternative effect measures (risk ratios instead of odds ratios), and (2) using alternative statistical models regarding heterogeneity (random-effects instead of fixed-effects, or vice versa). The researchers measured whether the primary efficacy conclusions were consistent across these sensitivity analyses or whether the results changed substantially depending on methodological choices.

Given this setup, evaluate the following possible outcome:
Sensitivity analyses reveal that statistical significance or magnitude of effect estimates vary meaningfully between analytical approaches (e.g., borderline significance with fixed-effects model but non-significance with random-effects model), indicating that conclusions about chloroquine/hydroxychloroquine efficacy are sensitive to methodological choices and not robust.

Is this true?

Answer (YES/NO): NO